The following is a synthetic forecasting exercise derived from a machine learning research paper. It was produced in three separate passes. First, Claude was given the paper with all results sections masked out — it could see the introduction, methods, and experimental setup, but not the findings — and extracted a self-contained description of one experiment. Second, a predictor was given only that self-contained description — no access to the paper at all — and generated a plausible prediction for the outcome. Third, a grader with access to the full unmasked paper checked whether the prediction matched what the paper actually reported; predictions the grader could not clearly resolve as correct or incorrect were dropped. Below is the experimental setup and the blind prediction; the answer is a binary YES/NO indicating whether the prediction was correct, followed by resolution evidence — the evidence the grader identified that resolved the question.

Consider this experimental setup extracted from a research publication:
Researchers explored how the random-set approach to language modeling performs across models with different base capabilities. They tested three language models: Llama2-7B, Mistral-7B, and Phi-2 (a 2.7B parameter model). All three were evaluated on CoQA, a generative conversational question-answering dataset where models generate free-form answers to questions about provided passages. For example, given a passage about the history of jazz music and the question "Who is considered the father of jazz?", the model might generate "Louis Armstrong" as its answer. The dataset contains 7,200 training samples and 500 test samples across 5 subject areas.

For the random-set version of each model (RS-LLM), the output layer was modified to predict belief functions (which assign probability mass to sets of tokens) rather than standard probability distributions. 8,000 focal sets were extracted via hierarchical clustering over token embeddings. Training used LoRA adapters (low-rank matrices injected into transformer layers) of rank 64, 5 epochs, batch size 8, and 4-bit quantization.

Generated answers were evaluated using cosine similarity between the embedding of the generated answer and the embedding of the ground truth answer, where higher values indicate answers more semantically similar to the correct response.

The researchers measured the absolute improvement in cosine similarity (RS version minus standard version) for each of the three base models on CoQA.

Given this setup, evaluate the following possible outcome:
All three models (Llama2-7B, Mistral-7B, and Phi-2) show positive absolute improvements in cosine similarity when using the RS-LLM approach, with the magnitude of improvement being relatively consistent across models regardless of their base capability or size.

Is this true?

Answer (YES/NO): NO